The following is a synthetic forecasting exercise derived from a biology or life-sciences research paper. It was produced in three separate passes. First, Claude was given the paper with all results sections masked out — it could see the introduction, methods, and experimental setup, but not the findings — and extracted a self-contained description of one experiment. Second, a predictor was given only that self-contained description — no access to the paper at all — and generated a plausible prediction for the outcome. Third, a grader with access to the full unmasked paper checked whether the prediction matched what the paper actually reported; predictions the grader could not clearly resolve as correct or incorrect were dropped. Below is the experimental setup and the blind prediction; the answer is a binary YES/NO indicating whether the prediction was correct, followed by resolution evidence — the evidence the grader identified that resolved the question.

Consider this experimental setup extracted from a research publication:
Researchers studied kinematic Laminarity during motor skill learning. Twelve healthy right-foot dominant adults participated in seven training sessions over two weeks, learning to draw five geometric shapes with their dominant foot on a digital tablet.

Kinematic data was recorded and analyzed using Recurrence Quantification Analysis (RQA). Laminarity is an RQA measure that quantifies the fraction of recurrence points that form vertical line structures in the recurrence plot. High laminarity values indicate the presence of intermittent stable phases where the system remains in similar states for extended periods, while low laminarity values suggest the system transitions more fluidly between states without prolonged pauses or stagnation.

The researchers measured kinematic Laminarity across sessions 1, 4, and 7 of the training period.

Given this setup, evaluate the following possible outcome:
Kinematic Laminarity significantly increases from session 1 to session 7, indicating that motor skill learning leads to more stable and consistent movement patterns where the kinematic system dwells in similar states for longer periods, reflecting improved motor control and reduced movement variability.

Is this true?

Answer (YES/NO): NO